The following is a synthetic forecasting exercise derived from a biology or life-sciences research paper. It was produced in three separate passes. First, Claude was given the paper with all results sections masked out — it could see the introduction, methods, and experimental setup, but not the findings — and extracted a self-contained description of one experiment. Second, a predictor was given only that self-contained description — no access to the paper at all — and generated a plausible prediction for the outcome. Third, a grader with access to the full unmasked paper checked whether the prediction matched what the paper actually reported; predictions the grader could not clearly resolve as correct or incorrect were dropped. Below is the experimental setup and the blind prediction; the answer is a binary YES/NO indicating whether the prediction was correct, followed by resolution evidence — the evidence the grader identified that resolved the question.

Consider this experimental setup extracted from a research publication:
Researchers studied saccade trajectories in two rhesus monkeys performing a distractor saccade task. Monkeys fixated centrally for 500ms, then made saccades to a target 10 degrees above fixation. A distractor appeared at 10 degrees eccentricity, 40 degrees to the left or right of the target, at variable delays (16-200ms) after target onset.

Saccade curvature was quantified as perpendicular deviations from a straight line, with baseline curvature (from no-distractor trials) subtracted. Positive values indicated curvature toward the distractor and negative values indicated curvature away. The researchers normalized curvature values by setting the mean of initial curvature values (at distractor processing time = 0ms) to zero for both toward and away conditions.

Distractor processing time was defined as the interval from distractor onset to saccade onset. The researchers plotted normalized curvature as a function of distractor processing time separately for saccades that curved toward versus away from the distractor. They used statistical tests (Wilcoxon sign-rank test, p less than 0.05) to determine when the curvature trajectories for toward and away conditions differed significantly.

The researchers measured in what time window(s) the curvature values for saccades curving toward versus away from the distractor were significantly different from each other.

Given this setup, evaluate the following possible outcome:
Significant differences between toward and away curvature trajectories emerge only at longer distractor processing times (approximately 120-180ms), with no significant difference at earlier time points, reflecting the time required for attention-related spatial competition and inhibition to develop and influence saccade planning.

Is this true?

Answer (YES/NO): NO